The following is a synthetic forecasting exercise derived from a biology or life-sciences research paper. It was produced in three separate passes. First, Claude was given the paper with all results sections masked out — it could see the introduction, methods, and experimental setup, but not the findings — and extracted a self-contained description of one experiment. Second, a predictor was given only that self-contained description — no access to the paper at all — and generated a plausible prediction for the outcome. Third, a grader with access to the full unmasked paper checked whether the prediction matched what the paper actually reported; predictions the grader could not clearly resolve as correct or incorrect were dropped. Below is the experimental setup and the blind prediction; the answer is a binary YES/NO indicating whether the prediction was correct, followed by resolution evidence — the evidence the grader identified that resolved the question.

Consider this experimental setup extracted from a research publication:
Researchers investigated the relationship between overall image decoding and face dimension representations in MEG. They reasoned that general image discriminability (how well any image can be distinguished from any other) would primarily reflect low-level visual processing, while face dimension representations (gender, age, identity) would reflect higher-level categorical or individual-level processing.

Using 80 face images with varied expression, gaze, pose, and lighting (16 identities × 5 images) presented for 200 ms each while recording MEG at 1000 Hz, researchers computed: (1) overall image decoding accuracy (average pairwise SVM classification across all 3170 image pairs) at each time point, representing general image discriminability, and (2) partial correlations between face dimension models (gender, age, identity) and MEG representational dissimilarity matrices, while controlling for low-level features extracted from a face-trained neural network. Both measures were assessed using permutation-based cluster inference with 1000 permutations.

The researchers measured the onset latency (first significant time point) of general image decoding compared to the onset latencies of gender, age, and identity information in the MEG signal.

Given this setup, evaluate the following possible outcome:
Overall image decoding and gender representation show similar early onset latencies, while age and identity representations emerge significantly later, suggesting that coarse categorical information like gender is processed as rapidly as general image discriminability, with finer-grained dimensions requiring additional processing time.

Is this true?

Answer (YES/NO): NO